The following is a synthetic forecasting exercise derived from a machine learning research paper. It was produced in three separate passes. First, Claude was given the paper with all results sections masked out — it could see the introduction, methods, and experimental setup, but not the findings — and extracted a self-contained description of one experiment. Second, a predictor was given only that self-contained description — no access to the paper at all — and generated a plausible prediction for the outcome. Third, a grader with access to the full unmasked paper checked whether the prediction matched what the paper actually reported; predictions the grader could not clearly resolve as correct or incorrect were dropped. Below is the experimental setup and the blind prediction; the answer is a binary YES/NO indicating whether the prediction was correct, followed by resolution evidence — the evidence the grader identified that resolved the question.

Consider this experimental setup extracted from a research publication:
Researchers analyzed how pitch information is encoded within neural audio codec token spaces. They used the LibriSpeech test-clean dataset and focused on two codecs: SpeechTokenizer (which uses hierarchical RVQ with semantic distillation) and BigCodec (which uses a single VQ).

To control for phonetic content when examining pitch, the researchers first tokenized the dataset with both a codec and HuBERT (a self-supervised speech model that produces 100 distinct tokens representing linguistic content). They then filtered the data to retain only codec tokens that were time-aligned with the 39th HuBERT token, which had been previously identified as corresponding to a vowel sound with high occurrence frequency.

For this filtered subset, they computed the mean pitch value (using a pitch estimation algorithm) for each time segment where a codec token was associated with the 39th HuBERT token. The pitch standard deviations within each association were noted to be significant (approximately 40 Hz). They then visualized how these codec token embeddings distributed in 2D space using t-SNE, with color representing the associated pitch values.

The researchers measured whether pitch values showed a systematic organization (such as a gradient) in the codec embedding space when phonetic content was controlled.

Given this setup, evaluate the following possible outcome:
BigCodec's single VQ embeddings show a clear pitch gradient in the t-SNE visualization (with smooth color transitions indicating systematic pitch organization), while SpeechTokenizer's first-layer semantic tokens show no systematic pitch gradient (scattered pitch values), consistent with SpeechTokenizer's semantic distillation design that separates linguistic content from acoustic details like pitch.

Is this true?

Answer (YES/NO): NO